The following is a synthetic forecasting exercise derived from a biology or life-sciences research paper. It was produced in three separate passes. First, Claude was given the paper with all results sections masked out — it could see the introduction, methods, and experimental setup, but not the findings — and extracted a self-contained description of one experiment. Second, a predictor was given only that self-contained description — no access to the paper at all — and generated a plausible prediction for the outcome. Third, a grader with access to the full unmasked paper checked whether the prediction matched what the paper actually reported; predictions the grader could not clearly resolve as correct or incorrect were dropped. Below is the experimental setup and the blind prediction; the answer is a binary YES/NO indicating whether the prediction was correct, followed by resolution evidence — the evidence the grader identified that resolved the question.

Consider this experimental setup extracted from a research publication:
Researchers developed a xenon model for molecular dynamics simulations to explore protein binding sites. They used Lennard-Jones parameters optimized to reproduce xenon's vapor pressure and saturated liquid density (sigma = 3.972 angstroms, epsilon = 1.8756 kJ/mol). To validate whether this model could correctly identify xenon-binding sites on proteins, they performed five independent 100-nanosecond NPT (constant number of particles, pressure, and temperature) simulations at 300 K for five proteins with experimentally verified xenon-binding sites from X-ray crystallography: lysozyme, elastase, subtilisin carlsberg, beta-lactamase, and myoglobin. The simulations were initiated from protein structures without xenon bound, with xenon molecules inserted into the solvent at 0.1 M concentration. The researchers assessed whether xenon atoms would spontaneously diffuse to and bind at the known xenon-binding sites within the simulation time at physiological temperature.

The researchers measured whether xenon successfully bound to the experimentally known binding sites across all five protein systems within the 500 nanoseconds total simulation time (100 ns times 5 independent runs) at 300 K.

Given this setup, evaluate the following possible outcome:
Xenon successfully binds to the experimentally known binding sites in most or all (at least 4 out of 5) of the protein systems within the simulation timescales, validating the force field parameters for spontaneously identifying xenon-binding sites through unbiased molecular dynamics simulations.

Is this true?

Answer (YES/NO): NO